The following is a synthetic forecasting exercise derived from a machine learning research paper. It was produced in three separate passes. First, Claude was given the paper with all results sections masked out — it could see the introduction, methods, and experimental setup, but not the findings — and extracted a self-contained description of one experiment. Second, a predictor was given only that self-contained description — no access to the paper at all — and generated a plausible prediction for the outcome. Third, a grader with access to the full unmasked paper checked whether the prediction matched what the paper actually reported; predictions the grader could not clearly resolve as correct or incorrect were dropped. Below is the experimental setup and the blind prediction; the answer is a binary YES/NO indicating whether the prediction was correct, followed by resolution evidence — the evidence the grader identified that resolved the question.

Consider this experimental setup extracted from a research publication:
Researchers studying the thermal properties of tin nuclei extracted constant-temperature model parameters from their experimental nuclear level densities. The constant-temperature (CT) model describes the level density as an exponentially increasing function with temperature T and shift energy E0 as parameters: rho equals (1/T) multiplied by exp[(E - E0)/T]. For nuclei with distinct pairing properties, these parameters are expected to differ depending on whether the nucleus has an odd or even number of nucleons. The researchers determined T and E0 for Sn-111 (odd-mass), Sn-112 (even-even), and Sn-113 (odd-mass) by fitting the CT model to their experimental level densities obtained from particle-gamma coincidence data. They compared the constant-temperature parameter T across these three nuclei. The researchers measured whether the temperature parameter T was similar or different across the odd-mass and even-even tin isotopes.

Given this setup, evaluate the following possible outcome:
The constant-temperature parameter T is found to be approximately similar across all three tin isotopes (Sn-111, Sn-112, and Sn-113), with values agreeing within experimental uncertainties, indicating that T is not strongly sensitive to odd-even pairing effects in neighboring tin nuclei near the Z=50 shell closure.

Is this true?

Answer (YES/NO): NO